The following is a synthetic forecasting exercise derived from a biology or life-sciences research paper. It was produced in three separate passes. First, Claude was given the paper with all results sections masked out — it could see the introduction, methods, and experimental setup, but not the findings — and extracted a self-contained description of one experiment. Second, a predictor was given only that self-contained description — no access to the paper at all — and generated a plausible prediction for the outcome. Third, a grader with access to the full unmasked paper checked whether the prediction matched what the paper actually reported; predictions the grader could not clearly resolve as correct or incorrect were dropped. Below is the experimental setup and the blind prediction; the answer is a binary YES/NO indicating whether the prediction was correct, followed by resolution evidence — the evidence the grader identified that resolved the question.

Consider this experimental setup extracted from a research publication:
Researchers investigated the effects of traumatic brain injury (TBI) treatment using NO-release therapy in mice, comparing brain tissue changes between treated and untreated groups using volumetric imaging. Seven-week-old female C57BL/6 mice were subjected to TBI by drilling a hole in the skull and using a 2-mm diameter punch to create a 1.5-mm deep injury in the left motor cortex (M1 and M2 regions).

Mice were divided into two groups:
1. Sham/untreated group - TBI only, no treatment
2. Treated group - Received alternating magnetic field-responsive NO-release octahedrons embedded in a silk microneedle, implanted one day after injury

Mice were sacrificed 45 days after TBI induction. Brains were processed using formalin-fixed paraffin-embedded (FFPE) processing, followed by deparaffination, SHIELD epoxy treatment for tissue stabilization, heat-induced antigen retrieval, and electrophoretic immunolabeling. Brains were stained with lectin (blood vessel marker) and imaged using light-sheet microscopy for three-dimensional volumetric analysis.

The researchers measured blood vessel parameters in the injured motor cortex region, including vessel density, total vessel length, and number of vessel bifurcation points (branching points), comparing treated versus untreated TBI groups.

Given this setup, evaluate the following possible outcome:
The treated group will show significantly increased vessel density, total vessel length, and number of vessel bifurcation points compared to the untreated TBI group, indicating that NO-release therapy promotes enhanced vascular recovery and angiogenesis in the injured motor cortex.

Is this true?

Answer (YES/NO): YES